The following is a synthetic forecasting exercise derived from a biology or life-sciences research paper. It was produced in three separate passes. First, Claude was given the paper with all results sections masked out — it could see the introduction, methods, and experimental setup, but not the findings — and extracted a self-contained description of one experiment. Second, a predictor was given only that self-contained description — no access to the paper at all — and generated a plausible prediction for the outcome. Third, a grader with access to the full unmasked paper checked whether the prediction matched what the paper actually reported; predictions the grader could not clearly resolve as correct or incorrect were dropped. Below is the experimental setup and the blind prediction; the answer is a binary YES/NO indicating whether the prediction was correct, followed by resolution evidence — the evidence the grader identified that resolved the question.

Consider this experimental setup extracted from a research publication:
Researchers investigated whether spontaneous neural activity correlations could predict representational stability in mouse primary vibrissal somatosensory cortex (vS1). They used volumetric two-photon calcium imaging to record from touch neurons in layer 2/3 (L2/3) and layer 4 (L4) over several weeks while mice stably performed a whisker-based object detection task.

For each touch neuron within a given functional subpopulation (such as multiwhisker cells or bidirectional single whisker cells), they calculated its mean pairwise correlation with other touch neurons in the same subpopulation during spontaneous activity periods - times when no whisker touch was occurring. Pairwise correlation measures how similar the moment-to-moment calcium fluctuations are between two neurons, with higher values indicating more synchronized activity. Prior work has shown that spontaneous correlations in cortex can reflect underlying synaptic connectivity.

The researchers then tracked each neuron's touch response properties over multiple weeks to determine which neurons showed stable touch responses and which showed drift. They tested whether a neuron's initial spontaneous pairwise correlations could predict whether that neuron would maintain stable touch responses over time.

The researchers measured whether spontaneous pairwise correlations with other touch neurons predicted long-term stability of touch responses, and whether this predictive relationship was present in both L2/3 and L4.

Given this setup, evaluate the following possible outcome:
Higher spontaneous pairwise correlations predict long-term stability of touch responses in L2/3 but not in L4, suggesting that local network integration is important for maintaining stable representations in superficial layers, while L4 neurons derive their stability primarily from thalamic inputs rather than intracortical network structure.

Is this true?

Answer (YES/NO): YES